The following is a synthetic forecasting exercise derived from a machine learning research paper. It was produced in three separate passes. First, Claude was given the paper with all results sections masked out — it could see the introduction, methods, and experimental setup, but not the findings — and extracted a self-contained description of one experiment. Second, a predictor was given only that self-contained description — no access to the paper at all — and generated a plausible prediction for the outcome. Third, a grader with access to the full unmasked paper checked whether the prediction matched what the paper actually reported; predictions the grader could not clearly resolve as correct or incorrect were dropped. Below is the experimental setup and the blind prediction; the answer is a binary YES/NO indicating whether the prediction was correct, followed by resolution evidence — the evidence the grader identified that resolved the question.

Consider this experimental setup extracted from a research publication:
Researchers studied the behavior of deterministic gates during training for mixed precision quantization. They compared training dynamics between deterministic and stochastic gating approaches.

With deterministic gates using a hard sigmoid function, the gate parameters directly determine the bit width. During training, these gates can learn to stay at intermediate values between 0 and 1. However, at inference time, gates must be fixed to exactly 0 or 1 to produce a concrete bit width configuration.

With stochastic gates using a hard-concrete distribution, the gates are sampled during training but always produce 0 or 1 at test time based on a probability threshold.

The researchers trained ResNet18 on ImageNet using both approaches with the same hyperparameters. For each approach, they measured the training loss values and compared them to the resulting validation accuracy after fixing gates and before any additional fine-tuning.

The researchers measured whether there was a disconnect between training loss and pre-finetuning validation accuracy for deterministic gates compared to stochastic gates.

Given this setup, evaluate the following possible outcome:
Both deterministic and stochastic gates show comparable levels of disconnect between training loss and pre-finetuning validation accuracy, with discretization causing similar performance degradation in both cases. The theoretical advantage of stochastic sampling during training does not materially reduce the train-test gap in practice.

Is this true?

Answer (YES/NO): NO